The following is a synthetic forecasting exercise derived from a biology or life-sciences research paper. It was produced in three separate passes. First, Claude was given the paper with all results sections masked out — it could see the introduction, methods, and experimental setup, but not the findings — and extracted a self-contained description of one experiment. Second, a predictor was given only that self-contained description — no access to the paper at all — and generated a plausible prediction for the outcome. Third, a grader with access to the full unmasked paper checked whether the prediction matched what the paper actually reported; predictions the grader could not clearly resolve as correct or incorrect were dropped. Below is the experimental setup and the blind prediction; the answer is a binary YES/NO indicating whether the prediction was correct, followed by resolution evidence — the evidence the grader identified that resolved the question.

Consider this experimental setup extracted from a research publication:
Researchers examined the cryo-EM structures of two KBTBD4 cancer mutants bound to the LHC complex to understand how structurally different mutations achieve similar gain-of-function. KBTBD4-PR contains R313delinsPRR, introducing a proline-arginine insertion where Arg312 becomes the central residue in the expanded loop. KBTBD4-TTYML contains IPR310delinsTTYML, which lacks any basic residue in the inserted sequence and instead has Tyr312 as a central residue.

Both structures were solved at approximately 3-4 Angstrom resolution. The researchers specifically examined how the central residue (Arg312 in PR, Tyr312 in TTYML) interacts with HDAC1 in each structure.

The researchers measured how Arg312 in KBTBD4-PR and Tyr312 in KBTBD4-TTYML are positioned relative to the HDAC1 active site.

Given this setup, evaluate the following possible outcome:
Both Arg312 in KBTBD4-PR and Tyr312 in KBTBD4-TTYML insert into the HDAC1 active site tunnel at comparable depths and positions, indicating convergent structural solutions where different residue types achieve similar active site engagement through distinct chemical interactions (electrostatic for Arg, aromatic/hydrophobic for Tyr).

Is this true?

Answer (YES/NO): YES